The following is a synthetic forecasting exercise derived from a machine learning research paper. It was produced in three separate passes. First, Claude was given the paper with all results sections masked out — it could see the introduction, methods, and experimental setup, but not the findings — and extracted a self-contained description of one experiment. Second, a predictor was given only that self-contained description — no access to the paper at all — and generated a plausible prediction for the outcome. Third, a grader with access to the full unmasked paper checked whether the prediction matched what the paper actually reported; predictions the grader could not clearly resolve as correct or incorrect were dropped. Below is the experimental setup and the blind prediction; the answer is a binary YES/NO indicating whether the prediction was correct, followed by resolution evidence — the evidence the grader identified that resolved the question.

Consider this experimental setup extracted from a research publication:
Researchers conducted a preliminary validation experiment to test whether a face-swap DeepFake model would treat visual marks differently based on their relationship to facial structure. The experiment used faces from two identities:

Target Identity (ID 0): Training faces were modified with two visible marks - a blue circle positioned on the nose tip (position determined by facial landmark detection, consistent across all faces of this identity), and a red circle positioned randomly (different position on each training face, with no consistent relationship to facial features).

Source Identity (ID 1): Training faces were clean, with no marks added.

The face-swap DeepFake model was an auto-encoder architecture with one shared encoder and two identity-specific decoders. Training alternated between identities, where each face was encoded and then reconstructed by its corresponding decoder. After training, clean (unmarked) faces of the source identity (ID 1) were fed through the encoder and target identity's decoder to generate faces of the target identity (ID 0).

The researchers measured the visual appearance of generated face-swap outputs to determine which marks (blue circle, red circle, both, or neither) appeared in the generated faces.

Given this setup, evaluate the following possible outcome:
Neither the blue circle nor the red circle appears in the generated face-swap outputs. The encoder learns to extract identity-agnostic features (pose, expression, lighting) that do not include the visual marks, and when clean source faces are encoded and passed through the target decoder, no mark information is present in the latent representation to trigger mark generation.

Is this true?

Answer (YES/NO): NO